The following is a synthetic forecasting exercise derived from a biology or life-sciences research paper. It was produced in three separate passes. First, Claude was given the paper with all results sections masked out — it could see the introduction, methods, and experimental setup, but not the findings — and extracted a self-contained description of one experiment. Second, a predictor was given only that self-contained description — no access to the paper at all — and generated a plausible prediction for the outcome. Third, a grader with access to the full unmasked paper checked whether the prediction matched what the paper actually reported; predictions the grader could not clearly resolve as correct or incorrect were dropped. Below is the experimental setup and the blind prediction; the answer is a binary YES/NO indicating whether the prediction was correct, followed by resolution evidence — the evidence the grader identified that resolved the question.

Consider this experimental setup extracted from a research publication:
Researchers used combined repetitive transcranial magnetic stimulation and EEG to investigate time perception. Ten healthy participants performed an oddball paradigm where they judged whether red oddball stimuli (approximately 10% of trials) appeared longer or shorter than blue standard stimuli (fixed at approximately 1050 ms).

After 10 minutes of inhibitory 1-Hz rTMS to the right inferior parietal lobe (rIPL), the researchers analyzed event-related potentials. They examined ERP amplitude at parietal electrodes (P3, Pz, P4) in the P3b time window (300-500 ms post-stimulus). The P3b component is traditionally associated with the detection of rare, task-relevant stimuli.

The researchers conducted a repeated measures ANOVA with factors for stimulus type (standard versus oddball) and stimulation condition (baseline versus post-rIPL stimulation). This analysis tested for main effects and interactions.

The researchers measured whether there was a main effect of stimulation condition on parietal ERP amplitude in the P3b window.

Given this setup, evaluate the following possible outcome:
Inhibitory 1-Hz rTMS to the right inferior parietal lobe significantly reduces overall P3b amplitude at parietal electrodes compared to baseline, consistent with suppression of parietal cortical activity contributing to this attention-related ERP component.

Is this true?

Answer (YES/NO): NO